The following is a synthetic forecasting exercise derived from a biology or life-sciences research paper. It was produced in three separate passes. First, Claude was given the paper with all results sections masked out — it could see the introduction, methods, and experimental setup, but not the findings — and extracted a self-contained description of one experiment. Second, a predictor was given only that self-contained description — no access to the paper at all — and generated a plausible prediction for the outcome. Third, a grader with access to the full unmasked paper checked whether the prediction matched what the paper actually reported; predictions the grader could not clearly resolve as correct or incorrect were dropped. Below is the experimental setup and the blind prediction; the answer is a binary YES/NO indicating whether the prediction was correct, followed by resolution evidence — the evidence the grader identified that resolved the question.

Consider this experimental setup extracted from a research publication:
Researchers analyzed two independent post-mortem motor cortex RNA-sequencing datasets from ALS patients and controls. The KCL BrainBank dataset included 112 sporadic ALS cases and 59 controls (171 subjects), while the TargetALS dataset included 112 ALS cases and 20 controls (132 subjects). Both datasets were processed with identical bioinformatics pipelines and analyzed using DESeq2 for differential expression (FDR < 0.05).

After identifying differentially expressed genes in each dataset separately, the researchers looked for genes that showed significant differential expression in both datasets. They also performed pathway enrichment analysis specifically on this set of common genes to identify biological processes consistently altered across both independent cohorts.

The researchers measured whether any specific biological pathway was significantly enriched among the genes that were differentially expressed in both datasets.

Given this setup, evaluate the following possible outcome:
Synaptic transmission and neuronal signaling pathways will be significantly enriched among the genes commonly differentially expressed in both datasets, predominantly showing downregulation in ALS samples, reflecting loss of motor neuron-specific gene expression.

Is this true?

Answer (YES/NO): NO